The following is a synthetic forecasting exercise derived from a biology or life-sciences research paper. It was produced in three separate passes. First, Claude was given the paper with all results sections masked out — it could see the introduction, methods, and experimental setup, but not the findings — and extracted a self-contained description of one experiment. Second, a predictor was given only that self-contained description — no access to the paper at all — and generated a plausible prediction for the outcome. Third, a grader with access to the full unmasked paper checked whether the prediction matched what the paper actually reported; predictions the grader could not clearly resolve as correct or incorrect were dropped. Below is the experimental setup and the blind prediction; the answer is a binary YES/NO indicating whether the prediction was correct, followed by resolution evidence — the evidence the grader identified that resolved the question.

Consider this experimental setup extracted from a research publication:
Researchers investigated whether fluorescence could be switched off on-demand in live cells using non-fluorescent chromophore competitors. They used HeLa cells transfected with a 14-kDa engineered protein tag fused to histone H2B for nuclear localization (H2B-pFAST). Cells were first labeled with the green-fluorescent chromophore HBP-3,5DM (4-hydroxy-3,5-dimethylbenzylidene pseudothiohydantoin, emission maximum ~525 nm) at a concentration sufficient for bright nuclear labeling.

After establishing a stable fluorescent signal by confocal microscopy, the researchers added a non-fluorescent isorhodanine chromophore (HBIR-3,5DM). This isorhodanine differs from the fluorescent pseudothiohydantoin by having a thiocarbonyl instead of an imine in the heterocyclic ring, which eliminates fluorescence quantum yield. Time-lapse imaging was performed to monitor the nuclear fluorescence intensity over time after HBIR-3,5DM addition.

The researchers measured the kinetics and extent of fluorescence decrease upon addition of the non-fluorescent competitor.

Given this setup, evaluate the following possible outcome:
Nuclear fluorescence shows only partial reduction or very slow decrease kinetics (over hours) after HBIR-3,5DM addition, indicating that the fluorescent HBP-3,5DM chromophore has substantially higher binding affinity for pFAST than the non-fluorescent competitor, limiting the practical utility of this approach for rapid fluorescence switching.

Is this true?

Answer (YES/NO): NO